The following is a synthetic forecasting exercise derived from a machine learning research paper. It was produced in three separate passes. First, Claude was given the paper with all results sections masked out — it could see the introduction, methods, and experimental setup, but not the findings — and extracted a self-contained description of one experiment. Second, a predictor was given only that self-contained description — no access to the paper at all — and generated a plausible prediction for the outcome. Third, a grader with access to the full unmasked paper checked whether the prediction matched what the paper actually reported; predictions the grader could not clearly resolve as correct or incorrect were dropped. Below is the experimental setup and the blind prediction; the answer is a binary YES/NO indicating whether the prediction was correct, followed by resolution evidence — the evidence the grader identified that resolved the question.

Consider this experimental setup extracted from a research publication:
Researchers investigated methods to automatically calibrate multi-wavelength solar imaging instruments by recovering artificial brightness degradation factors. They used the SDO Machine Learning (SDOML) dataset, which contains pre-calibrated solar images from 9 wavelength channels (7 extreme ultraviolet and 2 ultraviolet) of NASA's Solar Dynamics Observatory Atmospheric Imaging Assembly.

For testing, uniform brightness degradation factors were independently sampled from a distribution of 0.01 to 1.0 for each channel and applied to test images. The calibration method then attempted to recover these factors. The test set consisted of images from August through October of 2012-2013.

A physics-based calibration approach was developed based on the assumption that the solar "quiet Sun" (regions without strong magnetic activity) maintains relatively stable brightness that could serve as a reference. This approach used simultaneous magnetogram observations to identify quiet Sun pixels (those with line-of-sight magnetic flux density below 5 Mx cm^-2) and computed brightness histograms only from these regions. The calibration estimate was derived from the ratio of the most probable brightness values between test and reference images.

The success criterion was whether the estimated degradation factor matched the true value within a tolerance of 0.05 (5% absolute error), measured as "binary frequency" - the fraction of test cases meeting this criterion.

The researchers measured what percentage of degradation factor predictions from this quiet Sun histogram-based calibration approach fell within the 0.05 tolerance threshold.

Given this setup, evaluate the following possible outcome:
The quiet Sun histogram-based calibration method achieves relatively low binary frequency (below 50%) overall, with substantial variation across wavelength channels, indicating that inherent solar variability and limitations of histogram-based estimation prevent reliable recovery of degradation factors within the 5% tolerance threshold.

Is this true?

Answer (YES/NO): NO